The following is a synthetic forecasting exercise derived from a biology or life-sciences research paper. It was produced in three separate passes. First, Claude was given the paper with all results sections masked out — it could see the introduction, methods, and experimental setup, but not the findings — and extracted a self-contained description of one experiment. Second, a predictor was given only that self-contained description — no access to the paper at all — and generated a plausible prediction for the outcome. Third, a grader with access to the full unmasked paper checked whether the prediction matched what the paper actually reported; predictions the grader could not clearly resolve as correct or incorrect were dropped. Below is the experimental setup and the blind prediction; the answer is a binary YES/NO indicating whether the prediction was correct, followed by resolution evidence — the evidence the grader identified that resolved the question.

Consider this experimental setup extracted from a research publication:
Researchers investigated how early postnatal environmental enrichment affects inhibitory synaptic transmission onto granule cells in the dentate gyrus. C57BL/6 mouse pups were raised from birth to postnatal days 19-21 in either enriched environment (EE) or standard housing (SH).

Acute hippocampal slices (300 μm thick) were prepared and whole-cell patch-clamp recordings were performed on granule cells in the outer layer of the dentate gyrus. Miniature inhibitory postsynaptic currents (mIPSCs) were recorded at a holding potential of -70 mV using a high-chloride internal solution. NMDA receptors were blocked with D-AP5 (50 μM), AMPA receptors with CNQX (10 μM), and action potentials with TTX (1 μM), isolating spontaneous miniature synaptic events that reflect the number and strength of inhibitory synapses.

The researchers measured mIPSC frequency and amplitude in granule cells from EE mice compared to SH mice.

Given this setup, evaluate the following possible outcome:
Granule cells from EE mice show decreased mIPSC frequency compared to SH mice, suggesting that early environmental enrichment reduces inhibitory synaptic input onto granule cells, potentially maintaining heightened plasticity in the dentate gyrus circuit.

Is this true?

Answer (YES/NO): NO